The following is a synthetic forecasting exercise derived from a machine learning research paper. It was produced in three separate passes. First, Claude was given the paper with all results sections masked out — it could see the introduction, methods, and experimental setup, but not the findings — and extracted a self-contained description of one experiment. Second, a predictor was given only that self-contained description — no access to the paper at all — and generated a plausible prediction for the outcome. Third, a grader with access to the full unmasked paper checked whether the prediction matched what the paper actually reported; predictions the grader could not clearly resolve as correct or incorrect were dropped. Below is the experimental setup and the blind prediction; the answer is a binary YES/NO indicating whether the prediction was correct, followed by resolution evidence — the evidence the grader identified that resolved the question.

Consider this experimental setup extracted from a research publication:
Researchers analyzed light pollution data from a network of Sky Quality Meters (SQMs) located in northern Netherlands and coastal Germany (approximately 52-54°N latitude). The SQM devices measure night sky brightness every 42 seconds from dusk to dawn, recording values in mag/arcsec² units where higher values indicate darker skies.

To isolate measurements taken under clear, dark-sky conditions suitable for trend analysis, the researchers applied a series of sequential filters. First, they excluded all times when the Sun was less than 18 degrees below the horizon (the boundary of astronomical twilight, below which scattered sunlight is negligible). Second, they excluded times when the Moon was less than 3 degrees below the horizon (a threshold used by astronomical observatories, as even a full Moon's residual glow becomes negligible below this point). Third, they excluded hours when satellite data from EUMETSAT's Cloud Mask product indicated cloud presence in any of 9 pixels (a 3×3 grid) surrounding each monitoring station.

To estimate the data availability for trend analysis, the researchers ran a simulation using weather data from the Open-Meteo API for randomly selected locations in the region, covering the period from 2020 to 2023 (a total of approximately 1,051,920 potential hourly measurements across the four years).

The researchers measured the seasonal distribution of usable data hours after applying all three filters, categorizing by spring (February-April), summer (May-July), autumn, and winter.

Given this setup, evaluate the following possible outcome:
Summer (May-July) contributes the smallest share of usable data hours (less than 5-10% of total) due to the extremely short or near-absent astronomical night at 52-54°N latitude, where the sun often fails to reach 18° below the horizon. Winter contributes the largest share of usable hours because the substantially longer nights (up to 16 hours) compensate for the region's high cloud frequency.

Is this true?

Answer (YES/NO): NO